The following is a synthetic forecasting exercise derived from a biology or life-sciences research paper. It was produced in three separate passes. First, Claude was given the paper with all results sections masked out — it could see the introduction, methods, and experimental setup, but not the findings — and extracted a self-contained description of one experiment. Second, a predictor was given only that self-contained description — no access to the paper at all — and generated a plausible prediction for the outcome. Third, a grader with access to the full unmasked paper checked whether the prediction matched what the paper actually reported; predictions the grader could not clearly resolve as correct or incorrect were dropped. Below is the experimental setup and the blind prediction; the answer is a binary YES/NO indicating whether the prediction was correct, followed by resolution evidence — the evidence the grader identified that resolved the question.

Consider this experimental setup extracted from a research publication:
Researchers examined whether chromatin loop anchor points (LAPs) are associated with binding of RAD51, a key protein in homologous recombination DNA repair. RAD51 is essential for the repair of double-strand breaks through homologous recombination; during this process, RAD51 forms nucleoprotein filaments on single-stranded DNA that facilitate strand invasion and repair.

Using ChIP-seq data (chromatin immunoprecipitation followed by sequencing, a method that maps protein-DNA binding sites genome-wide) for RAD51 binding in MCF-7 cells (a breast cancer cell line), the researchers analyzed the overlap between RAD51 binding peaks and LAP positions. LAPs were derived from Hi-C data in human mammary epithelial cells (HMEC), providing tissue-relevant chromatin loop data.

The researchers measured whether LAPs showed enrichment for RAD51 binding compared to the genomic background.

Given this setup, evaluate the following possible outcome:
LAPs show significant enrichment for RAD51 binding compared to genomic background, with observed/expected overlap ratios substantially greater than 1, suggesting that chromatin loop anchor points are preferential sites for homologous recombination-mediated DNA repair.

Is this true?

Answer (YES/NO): YES